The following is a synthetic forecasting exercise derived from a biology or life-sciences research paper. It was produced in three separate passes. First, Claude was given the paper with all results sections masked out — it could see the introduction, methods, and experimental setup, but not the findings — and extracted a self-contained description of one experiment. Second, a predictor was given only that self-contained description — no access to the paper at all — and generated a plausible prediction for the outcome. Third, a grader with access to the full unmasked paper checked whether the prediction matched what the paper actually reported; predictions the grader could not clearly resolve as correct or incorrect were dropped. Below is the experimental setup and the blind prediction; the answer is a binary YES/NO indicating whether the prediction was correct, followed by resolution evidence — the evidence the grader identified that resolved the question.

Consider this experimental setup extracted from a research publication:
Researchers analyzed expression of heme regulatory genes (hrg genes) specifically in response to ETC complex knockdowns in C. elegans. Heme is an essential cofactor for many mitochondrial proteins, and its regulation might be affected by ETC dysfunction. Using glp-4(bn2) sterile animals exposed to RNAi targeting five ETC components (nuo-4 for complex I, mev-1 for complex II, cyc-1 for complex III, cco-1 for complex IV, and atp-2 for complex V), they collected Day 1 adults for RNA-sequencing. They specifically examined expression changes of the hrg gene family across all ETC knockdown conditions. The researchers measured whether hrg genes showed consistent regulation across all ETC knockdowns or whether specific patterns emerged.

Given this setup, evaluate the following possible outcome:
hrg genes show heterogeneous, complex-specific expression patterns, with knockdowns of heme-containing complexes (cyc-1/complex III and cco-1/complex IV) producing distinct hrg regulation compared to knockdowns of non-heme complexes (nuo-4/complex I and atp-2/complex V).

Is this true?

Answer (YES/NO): NO